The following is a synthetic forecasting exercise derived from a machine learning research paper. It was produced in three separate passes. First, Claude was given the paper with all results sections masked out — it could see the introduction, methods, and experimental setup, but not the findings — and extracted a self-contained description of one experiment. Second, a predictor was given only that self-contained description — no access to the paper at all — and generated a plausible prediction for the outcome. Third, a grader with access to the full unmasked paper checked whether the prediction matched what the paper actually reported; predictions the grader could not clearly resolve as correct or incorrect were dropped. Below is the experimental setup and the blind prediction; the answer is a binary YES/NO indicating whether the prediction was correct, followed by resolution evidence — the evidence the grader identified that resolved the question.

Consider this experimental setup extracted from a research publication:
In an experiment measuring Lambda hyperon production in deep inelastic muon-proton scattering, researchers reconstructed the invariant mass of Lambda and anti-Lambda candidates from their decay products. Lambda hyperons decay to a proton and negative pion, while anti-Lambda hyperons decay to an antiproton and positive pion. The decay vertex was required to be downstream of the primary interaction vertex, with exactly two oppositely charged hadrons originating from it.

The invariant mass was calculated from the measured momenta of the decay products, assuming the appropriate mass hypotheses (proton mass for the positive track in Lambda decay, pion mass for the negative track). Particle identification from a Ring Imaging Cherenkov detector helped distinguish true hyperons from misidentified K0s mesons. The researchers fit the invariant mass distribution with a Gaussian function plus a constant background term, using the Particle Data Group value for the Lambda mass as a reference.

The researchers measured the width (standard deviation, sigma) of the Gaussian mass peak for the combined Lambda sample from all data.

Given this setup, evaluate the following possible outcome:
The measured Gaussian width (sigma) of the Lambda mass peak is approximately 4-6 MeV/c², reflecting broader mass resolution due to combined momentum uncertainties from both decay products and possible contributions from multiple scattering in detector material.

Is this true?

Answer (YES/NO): NO